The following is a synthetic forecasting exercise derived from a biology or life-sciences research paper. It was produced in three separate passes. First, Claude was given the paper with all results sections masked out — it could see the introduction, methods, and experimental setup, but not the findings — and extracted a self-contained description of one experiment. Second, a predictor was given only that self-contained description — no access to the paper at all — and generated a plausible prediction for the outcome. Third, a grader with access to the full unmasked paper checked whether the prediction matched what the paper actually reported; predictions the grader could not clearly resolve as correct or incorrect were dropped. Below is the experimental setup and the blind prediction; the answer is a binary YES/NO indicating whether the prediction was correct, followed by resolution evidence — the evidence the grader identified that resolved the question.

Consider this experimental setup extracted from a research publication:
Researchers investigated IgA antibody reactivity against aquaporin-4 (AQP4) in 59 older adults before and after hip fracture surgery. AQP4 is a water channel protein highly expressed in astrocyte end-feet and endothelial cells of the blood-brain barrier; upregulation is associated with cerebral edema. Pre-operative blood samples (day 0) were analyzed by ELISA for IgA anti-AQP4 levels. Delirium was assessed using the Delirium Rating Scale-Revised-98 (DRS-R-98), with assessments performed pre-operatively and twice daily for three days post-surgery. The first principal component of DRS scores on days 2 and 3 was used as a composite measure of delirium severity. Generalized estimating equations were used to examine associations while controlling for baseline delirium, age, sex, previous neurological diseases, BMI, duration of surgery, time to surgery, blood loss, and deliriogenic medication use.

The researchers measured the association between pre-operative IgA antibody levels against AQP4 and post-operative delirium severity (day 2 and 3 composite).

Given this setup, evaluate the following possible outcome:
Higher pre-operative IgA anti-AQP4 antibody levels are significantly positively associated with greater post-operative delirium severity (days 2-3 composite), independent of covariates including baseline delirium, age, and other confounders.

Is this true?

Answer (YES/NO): YES